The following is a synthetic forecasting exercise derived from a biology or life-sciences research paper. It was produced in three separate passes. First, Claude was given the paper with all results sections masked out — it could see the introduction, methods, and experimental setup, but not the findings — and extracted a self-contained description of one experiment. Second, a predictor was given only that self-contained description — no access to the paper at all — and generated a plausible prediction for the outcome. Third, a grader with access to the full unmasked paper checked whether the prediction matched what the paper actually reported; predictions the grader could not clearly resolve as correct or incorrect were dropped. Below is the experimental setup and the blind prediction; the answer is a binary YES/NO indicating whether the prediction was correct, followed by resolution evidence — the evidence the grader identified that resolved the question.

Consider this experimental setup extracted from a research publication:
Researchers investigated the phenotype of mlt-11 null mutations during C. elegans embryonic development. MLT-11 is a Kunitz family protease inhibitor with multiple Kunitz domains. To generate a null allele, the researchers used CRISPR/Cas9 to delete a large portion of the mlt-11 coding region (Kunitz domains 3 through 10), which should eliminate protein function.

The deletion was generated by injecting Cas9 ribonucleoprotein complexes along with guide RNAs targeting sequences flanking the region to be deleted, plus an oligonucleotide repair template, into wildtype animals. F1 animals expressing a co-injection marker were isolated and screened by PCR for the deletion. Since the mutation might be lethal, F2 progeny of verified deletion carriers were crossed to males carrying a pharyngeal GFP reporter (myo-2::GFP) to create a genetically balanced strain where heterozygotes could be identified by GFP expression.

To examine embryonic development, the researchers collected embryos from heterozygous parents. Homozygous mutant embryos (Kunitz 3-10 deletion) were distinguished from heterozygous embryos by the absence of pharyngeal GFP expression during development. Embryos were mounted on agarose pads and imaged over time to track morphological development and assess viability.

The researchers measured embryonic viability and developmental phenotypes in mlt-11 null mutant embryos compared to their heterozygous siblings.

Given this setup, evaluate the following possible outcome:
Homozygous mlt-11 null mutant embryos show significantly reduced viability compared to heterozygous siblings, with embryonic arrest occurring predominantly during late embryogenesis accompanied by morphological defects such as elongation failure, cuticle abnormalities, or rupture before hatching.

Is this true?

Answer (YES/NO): YES